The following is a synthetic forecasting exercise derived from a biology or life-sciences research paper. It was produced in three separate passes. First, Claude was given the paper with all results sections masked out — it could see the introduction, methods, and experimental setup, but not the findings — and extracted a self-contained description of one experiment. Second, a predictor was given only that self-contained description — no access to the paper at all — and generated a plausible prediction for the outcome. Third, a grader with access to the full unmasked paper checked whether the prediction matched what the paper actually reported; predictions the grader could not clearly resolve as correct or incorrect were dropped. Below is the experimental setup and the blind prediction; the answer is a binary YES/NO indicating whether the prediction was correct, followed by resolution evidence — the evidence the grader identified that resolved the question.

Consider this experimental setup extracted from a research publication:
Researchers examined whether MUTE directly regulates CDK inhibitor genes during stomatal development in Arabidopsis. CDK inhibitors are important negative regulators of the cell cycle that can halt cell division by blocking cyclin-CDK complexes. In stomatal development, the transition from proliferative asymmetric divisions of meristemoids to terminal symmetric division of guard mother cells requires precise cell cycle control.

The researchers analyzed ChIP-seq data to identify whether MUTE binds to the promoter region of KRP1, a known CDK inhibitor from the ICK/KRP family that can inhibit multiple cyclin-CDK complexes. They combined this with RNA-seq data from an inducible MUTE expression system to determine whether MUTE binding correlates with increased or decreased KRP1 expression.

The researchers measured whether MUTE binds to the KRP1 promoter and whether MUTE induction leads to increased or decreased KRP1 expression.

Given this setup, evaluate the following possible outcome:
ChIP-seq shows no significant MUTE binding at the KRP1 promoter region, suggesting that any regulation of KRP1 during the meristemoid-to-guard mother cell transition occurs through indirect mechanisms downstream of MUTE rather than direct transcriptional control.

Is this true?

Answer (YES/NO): NO